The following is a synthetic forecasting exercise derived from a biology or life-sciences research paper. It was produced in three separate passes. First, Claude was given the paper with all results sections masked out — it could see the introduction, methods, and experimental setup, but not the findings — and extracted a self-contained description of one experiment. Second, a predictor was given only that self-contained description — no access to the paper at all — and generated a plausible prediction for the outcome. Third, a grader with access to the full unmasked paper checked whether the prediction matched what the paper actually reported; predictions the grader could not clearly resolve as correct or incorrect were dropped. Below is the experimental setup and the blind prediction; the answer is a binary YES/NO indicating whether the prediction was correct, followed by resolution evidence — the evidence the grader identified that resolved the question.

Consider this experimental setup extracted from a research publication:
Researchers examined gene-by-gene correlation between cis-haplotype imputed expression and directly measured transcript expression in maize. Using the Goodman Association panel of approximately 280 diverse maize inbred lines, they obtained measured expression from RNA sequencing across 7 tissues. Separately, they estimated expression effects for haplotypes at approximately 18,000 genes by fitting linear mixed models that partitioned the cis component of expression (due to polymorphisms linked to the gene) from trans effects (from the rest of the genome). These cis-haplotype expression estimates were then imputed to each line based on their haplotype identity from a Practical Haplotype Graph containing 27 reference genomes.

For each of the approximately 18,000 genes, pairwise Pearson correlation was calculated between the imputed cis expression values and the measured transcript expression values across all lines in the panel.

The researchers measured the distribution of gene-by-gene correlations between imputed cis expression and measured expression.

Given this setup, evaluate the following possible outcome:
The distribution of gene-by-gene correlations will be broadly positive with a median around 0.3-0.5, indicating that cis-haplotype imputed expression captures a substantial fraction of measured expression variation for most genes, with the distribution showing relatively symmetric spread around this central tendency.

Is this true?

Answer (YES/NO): YES